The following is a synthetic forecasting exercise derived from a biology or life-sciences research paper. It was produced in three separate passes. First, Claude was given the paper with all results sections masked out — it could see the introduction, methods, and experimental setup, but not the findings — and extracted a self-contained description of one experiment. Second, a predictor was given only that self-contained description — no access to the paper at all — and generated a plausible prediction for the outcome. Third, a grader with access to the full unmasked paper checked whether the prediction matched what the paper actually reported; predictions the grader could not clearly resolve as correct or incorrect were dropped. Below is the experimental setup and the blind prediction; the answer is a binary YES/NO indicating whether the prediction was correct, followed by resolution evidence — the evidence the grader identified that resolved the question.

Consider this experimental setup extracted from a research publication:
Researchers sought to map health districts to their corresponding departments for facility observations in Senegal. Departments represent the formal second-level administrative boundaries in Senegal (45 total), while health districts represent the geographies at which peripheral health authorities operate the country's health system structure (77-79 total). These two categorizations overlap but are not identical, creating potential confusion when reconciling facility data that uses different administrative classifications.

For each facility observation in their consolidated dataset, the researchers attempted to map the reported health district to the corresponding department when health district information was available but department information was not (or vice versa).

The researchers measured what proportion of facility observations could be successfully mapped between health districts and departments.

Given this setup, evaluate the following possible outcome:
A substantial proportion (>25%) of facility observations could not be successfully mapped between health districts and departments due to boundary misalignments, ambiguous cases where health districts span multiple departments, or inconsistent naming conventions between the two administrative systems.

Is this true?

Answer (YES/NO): NO